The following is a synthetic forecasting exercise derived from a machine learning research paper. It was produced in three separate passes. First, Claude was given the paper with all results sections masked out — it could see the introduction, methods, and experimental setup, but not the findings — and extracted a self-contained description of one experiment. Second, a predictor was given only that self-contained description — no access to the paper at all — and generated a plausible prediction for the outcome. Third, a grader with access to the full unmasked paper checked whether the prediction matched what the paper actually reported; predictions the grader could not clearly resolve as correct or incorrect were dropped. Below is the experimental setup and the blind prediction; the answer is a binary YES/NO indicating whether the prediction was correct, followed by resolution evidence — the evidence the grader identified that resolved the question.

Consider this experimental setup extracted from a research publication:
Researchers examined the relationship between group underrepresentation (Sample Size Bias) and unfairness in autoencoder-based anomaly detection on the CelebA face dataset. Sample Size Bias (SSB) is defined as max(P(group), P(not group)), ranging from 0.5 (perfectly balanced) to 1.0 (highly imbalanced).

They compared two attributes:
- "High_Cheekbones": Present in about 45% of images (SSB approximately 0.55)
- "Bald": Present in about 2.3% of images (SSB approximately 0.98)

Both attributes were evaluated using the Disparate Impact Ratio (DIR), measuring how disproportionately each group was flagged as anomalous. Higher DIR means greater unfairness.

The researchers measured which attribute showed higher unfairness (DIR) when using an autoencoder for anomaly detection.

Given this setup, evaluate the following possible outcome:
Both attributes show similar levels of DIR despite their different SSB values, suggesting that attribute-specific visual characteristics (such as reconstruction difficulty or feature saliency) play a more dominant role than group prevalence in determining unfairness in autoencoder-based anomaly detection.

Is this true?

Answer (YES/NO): NO